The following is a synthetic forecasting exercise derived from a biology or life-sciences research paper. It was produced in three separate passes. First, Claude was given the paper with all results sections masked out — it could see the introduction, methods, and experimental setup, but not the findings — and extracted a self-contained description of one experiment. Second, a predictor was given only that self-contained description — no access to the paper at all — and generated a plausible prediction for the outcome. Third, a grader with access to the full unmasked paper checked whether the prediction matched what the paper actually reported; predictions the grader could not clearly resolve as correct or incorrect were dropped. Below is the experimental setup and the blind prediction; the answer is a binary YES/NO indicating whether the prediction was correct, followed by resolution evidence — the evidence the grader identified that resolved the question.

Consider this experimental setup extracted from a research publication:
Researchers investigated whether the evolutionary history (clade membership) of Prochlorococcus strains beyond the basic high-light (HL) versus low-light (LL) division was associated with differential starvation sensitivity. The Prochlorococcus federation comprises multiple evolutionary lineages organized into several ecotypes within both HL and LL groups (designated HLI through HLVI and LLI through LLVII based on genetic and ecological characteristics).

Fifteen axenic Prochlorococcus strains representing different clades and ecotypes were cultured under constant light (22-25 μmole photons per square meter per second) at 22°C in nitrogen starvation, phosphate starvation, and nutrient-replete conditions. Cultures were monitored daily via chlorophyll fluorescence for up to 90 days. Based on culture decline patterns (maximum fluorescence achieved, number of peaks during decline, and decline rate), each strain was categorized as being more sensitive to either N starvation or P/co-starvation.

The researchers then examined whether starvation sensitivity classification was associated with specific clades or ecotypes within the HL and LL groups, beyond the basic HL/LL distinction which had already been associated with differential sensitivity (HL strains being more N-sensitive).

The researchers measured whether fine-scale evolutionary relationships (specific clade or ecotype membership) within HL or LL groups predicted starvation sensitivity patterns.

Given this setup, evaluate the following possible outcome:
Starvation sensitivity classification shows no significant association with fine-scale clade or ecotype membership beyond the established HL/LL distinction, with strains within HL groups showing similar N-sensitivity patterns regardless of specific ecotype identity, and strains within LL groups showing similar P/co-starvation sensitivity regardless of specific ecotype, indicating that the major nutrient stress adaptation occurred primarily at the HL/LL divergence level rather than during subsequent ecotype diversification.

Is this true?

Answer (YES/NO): YES